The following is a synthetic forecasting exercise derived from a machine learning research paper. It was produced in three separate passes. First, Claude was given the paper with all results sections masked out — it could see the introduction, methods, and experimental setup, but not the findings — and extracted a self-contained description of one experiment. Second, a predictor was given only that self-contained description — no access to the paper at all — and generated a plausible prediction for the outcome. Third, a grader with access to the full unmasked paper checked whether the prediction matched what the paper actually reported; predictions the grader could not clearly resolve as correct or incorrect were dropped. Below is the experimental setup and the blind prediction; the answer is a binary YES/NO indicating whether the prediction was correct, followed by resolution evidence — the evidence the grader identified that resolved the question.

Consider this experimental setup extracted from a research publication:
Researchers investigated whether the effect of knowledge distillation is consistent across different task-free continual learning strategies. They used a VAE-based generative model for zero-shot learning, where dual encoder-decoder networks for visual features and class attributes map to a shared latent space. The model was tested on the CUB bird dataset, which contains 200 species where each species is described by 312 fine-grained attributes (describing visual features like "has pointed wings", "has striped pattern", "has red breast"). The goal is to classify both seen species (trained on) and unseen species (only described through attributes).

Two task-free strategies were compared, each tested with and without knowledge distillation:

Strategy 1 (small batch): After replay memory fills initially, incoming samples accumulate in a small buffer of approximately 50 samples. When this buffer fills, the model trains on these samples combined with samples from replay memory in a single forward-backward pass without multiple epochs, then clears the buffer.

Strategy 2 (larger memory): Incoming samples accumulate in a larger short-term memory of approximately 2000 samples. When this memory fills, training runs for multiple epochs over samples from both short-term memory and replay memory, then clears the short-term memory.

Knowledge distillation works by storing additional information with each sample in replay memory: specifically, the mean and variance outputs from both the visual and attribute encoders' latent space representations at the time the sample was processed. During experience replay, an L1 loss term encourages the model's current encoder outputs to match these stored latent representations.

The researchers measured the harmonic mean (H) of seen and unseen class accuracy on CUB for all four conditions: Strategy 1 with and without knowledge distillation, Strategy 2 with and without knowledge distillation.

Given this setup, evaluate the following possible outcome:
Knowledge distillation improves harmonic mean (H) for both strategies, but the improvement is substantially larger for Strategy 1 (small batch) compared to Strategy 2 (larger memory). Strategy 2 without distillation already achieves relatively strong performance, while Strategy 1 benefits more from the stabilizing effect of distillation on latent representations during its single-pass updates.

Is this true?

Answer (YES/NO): NO